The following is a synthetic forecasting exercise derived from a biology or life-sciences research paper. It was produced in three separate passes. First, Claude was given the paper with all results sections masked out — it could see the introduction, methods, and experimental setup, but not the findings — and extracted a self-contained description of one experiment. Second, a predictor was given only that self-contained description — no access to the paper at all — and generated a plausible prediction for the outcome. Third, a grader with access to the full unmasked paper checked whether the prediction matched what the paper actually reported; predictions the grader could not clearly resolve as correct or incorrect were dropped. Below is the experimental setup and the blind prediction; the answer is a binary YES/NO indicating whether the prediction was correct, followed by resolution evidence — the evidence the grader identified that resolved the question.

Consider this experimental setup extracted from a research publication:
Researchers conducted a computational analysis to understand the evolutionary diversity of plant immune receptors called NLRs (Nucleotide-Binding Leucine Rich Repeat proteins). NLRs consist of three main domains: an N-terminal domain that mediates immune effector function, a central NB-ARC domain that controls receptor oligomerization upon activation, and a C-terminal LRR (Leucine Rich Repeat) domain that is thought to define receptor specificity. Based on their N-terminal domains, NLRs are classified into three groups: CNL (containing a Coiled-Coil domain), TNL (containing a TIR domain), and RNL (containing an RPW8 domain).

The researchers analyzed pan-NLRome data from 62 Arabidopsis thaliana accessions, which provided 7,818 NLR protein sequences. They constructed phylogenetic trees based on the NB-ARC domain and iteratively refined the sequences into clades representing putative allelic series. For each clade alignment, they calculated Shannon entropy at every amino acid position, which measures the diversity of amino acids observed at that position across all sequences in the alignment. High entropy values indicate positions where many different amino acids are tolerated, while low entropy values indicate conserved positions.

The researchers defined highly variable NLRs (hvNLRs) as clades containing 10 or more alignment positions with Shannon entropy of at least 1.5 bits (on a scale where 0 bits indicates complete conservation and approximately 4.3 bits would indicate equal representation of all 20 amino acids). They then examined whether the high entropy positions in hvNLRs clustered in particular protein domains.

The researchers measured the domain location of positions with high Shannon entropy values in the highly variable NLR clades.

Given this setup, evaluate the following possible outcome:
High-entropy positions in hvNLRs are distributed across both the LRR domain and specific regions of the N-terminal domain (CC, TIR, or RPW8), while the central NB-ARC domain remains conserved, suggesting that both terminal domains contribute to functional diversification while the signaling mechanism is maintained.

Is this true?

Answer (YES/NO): NO